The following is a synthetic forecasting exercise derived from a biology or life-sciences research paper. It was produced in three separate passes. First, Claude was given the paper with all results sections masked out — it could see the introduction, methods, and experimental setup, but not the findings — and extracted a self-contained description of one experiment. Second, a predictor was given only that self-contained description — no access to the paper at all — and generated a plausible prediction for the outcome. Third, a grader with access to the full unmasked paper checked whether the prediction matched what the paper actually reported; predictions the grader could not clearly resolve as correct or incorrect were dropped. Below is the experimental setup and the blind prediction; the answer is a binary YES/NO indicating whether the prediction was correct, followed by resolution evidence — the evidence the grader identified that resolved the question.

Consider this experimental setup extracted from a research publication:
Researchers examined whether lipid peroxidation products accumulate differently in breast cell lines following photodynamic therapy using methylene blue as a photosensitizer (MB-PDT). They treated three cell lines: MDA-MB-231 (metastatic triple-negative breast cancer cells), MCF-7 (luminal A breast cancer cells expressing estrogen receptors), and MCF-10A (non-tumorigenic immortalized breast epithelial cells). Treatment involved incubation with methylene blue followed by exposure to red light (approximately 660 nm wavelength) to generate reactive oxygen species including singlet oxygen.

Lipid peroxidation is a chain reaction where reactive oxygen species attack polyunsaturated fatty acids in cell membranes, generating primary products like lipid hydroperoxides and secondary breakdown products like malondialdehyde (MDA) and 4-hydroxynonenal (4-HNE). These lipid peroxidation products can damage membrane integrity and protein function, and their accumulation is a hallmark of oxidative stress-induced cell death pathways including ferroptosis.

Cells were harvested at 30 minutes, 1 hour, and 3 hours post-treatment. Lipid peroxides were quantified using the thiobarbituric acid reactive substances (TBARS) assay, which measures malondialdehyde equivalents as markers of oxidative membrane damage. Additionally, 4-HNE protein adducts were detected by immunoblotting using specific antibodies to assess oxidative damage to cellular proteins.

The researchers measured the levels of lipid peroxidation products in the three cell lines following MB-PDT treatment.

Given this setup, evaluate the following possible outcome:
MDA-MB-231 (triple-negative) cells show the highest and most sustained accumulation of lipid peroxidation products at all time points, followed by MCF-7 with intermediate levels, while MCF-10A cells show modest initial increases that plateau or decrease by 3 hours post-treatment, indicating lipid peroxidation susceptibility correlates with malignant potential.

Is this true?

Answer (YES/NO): NO